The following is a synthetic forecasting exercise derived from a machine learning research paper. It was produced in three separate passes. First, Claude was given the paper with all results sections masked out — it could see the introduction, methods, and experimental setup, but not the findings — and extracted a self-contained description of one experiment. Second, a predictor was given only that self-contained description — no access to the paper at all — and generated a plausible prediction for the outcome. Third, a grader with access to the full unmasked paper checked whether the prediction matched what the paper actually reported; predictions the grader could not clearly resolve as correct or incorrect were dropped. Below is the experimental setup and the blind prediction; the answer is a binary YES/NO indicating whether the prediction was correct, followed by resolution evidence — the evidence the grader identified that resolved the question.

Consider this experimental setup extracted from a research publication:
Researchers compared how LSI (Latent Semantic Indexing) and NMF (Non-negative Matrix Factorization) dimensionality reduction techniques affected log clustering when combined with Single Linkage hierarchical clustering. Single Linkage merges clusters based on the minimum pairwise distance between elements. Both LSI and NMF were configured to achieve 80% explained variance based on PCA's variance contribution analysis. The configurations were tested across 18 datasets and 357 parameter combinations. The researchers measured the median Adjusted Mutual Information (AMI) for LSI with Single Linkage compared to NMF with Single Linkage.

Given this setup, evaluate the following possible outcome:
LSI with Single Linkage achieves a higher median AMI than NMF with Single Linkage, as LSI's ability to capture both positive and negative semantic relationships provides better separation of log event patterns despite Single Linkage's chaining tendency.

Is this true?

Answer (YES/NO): NO